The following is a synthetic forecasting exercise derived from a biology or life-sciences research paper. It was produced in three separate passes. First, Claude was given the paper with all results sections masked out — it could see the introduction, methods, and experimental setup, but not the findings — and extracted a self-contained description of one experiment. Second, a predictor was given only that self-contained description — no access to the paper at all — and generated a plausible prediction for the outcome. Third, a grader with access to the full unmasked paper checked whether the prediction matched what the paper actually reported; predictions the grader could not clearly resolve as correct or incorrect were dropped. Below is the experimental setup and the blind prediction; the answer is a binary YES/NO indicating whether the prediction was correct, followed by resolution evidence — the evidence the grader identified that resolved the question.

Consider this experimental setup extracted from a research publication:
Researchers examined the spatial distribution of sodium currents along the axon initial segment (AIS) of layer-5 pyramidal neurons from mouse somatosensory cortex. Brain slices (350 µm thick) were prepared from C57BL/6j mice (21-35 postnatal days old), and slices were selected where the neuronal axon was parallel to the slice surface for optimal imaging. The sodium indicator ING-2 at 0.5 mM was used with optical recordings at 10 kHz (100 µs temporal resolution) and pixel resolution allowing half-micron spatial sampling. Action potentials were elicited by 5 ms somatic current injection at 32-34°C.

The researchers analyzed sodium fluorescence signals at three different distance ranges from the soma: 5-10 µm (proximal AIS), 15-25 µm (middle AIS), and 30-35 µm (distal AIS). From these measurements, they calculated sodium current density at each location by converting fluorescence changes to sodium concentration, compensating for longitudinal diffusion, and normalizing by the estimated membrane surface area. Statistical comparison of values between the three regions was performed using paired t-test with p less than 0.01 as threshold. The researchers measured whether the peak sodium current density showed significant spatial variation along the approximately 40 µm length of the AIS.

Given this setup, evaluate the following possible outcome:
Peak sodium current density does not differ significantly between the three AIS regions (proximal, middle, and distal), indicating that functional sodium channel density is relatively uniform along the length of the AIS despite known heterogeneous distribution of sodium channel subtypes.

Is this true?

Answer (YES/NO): NO